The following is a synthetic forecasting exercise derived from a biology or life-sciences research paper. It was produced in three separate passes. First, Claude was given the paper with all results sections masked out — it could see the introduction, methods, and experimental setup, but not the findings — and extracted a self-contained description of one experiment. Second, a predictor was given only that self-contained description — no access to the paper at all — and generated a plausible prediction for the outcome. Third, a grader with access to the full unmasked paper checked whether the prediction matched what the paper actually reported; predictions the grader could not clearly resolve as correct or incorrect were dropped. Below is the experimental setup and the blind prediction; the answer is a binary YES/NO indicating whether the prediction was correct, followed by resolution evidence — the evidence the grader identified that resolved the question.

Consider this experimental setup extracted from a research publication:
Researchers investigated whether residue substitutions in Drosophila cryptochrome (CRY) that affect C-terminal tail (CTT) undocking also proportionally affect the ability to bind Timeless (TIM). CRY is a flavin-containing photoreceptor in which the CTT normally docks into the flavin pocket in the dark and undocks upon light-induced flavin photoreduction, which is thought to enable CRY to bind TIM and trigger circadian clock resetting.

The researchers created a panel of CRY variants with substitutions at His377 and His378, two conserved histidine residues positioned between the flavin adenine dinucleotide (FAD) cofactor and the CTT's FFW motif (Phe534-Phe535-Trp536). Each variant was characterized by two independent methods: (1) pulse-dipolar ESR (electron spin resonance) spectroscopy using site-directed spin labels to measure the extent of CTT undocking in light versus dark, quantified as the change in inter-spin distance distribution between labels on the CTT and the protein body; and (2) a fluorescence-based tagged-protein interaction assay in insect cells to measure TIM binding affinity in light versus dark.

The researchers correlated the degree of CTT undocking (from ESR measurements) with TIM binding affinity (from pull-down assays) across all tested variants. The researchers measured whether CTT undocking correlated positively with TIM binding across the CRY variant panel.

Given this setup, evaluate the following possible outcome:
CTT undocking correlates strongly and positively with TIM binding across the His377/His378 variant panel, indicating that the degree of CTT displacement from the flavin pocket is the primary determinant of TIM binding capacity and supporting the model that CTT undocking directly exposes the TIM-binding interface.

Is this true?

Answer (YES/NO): NO